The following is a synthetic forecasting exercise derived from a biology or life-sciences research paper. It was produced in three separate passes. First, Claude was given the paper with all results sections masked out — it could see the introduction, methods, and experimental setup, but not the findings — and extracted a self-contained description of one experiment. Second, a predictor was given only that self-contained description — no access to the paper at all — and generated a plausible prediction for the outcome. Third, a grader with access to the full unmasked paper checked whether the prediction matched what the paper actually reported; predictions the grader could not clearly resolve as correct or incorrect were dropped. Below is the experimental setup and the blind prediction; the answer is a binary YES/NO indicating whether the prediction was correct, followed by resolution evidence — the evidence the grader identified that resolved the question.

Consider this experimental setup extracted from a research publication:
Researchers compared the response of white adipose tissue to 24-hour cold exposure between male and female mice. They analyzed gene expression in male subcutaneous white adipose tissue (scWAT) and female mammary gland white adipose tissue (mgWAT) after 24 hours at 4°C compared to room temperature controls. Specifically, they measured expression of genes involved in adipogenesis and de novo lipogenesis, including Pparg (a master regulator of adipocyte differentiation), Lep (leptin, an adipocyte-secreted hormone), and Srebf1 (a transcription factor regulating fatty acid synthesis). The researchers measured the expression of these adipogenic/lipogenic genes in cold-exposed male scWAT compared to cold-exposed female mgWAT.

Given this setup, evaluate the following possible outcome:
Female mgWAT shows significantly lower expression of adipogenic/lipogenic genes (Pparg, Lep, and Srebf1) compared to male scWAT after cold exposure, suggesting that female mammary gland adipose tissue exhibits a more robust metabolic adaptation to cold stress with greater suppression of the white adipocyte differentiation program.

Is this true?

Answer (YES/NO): NO